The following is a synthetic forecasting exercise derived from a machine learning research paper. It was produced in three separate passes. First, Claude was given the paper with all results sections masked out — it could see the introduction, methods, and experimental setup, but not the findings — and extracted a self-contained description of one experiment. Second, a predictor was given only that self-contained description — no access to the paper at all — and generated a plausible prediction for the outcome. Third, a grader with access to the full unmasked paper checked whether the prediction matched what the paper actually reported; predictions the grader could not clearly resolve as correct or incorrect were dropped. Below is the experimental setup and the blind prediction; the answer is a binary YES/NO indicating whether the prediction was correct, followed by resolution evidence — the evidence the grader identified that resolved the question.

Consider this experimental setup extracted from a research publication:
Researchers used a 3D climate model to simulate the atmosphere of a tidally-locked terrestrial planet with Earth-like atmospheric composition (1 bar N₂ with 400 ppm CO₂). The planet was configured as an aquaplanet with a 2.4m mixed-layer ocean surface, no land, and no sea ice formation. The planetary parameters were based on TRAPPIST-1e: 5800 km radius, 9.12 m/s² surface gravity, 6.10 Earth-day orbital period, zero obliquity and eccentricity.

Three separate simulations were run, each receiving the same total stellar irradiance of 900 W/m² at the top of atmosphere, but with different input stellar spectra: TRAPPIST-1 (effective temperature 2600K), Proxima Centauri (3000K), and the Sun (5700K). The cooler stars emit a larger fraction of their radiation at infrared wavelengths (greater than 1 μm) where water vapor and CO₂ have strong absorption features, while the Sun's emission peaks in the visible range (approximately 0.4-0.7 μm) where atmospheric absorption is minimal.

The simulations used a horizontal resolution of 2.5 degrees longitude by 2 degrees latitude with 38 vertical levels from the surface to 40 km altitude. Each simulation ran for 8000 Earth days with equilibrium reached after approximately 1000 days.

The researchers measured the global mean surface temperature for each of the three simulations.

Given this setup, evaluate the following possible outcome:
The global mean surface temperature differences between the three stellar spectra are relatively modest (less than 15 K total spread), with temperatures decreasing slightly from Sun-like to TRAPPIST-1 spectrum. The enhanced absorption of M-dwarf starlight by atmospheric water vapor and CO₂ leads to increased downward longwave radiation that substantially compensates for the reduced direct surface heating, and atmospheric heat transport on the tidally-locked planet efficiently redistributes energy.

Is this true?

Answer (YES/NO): NO